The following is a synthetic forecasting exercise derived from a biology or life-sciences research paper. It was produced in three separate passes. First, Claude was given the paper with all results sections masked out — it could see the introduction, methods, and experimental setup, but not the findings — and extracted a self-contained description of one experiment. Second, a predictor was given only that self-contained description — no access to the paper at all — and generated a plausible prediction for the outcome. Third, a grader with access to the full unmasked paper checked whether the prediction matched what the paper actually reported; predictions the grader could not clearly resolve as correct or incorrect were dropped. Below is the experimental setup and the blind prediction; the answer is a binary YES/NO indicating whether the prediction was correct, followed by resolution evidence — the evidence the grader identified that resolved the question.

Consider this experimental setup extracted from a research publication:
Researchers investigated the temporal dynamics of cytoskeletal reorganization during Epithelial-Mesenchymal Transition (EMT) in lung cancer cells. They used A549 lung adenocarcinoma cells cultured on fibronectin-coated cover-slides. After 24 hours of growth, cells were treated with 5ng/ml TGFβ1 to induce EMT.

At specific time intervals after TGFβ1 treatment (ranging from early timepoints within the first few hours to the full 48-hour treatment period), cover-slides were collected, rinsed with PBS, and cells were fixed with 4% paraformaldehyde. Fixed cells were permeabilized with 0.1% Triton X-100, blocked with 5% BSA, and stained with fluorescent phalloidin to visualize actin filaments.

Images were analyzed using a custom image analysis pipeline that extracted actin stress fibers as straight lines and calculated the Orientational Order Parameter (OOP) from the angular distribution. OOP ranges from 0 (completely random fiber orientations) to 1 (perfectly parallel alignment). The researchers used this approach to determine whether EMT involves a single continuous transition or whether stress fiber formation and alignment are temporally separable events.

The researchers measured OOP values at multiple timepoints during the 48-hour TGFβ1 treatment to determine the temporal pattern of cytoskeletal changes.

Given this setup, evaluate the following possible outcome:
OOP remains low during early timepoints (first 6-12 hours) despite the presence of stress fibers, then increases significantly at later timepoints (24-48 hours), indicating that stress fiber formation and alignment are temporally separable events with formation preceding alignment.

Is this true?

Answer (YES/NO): YES